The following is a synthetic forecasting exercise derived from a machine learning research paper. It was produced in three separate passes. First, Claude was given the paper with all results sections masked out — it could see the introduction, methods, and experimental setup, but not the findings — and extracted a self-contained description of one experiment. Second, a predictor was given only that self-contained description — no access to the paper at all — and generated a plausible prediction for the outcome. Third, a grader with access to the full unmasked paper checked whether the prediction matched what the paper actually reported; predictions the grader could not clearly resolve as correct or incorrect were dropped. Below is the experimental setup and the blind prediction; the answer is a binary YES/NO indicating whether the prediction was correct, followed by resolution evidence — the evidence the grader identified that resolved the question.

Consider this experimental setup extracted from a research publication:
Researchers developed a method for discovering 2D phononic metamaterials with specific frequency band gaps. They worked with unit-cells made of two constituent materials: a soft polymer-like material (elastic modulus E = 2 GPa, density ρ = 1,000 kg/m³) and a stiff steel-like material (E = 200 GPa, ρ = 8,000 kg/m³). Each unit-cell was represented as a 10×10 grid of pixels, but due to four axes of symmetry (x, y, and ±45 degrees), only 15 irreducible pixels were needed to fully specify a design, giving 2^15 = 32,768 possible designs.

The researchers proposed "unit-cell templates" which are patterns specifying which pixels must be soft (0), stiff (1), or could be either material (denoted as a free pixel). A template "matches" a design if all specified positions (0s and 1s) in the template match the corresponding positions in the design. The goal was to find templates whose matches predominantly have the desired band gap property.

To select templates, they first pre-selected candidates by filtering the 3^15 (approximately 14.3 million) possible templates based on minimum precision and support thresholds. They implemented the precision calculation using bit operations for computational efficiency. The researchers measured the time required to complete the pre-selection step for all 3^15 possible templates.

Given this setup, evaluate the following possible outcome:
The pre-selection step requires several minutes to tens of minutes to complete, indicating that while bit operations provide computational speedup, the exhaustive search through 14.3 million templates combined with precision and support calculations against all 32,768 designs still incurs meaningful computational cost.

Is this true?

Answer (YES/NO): NO